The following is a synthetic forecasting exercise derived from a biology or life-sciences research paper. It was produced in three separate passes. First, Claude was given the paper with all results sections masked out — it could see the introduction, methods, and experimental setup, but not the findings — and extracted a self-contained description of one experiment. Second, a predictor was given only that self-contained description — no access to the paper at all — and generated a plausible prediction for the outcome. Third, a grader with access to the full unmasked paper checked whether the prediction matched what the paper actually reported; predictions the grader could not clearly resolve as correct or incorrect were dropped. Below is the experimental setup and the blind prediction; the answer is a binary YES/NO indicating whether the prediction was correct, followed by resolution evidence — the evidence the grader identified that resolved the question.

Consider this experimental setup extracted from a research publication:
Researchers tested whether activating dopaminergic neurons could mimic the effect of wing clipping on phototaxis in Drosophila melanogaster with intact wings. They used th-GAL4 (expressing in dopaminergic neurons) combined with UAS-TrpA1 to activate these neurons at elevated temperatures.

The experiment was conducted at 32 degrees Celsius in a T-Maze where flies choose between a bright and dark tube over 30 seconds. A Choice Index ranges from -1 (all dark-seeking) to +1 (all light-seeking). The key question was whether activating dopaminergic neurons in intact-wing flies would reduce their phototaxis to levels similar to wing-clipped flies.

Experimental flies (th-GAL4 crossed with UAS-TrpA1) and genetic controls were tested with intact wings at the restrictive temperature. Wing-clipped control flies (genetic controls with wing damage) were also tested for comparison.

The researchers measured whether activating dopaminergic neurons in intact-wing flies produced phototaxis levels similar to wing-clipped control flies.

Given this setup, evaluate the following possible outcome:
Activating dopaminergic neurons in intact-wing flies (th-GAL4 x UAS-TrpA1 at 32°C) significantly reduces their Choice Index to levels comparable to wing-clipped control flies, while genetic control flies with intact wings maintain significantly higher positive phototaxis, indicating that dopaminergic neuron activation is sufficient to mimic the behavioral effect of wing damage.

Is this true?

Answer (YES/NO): NO